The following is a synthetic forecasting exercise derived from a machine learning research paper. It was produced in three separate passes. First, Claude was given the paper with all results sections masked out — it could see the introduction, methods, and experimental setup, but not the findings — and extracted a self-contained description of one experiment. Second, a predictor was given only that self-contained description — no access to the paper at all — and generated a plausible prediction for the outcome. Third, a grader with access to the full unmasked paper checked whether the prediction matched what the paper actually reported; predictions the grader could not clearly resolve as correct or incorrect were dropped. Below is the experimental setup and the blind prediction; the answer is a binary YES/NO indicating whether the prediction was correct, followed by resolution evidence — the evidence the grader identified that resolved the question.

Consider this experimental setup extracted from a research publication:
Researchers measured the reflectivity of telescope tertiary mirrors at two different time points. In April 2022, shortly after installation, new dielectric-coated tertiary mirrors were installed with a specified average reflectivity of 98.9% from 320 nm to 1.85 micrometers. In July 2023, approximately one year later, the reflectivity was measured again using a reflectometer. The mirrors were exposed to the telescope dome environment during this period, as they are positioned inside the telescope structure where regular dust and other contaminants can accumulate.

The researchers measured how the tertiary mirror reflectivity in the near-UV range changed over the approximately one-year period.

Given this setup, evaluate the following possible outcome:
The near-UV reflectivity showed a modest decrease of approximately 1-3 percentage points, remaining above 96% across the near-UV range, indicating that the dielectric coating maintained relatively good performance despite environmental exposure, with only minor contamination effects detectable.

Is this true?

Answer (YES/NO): NO